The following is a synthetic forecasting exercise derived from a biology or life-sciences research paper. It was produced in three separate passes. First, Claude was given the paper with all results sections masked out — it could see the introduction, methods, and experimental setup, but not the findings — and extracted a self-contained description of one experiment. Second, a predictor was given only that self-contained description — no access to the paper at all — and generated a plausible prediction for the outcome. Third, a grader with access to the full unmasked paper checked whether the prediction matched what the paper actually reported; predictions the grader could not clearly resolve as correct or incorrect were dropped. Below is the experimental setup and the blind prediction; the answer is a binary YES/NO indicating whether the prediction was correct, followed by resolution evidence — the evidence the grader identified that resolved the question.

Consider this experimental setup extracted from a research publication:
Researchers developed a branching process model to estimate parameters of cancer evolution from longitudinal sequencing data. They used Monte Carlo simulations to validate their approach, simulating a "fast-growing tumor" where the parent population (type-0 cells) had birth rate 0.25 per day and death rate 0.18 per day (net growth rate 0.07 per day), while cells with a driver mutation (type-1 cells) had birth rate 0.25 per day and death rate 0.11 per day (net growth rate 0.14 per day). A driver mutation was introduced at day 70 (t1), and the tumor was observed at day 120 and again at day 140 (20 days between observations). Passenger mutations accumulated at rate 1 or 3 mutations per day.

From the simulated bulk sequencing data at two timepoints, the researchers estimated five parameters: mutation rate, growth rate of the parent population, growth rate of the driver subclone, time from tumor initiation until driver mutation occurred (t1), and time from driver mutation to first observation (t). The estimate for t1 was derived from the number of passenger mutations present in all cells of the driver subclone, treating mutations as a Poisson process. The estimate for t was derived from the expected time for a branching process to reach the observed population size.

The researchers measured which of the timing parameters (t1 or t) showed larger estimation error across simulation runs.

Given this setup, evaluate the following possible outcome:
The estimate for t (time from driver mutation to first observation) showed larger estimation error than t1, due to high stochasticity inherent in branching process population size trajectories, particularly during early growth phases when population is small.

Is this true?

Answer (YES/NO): NO